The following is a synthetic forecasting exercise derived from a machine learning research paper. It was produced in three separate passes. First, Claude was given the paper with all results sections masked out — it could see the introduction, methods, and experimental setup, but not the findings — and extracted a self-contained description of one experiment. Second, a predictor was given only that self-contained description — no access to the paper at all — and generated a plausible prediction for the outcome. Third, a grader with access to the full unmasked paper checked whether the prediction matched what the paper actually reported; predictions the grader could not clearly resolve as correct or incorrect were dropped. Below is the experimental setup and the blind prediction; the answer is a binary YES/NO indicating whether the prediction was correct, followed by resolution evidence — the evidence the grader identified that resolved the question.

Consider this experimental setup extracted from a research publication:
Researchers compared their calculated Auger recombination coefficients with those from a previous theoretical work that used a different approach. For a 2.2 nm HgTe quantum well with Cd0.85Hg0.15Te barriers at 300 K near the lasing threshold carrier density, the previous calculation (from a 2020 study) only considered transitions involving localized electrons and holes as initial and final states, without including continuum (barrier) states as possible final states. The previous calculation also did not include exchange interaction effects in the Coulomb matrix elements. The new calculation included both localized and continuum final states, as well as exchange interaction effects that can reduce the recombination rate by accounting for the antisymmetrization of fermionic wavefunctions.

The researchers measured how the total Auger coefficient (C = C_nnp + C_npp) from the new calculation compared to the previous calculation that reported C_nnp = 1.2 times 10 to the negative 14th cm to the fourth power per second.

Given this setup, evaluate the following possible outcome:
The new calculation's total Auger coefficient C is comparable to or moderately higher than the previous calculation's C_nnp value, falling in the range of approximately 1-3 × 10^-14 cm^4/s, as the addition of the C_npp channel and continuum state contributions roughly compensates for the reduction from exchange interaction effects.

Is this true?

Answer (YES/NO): NO